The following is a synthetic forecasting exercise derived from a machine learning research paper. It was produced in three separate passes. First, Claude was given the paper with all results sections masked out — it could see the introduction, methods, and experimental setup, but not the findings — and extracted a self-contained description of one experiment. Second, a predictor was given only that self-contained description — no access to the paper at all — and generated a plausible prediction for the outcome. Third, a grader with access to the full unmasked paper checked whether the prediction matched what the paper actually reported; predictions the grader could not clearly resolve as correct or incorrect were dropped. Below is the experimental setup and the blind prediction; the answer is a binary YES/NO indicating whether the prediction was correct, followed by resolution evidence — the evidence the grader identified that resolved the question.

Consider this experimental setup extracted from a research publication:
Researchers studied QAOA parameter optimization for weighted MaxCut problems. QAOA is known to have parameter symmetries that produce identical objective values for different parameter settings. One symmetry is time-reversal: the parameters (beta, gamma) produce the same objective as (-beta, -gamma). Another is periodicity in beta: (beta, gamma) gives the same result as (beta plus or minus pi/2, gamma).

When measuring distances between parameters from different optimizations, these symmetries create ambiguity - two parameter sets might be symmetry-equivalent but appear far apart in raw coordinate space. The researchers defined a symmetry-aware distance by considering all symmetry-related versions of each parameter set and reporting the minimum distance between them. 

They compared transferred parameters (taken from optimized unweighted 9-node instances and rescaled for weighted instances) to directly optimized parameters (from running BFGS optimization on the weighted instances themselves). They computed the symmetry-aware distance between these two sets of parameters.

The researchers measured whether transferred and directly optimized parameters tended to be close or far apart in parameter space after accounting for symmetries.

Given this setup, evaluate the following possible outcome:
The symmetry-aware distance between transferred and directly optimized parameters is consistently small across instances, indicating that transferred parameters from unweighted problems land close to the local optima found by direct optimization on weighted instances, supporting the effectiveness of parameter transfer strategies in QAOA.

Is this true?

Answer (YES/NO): YES